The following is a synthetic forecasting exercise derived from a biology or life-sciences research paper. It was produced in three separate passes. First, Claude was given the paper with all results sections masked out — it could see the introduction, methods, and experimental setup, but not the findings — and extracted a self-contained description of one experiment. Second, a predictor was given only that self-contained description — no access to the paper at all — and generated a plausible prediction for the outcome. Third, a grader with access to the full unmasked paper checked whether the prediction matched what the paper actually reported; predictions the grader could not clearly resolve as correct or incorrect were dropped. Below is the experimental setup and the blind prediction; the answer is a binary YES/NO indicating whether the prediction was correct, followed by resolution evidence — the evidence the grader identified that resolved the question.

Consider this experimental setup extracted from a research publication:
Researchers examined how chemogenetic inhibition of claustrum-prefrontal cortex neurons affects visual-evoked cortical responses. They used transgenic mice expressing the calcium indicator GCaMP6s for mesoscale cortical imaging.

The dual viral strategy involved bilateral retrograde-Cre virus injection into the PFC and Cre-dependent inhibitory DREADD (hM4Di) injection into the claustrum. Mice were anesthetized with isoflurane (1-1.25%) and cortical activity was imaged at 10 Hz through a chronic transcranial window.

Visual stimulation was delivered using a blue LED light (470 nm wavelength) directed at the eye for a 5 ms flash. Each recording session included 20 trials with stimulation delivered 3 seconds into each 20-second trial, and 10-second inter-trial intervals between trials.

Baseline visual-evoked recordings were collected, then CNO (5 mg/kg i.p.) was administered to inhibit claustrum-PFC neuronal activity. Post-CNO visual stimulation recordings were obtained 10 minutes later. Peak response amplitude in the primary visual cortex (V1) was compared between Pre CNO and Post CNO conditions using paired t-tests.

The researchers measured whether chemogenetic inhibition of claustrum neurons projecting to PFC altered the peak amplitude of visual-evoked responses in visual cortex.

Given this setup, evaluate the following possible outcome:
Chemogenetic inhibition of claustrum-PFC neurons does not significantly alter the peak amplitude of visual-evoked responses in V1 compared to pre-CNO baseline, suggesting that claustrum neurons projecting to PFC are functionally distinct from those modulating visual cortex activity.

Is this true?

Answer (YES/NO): NO